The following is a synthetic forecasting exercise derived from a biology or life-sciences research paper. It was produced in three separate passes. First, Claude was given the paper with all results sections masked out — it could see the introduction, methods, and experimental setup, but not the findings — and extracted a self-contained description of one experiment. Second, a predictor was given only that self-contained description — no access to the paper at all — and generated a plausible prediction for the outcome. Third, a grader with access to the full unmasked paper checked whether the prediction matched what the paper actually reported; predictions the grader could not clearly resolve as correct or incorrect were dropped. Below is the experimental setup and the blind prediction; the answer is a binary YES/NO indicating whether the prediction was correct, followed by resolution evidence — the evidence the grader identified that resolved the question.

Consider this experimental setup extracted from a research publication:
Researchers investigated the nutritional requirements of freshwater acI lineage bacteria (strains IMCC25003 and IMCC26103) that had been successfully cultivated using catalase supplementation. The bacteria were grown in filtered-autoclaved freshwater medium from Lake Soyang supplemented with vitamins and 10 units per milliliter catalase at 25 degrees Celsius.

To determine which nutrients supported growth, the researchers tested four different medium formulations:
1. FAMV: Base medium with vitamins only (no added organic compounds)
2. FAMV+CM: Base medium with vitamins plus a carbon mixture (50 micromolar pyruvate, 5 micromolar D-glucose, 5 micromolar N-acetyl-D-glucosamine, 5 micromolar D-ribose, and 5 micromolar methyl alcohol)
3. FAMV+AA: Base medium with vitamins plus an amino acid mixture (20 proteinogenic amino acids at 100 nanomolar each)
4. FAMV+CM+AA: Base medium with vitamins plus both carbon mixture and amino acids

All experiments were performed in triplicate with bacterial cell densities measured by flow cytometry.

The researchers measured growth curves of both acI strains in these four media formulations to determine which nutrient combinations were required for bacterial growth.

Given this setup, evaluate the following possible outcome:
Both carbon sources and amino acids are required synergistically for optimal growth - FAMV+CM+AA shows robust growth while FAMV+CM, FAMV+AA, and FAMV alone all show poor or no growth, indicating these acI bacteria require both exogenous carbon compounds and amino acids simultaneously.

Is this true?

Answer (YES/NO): NO